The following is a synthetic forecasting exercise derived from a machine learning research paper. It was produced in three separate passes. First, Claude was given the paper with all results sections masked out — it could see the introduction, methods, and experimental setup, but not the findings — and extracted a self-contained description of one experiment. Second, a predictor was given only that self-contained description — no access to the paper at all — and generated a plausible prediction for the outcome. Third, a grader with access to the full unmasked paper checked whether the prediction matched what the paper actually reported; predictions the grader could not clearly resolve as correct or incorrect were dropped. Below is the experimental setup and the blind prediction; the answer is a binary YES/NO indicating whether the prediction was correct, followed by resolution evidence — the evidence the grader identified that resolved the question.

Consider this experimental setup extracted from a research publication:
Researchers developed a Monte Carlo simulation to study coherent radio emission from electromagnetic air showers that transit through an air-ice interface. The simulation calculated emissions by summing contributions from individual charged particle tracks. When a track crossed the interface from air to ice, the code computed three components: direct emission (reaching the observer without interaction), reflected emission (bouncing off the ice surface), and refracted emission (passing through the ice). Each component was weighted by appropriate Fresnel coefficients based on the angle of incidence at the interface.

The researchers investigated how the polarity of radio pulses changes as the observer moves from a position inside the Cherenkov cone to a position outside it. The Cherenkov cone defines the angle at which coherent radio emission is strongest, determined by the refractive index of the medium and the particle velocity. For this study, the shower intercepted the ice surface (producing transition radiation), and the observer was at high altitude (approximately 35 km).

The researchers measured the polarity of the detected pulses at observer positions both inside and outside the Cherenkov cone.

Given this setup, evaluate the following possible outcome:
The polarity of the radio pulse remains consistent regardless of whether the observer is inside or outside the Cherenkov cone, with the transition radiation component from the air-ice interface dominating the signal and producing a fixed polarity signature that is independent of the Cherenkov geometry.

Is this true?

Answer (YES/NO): NO